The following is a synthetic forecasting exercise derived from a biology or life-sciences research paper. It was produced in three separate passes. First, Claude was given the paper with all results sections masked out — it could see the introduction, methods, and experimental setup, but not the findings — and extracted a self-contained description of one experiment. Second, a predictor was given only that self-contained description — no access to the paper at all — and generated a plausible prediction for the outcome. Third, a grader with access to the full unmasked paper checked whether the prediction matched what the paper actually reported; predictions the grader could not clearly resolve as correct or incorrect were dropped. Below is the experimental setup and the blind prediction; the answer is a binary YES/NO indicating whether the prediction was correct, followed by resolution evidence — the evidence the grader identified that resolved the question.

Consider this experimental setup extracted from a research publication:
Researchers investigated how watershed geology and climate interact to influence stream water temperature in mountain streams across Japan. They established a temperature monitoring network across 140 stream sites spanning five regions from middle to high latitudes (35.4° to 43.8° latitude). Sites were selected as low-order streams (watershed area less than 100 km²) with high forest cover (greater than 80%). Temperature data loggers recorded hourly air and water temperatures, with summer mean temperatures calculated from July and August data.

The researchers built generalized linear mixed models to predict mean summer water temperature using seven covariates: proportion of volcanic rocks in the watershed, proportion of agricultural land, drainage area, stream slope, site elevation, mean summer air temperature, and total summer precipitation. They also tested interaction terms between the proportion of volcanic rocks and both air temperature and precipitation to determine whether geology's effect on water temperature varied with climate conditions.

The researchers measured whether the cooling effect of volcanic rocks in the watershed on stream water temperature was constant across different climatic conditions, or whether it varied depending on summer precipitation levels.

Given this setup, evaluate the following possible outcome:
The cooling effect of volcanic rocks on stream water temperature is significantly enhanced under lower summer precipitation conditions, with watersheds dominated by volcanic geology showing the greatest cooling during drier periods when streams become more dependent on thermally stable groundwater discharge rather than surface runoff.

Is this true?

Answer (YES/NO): YES